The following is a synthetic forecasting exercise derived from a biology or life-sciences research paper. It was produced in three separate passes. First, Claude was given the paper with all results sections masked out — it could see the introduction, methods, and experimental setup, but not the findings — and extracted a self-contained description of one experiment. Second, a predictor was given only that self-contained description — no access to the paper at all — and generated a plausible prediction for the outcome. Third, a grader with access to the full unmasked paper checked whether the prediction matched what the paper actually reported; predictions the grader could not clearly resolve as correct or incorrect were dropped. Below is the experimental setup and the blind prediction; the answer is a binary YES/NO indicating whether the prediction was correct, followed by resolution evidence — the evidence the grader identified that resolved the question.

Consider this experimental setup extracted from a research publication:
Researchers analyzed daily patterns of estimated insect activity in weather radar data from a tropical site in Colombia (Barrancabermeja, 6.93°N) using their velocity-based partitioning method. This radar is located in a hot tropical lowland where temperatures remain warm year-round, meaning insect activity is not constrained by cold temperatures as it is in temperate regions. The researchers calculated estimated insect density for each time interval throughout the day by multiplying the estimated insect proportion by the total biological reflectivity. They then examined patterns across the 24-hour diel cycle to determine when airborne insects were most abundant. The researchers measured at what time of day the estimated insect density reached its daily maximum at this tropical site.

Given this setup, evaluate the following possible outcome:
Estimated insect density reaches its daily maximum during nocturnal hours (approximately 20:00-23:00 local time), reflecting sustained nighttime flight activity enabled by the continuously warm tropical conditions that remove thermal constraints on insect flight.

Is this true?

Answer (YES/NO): NO